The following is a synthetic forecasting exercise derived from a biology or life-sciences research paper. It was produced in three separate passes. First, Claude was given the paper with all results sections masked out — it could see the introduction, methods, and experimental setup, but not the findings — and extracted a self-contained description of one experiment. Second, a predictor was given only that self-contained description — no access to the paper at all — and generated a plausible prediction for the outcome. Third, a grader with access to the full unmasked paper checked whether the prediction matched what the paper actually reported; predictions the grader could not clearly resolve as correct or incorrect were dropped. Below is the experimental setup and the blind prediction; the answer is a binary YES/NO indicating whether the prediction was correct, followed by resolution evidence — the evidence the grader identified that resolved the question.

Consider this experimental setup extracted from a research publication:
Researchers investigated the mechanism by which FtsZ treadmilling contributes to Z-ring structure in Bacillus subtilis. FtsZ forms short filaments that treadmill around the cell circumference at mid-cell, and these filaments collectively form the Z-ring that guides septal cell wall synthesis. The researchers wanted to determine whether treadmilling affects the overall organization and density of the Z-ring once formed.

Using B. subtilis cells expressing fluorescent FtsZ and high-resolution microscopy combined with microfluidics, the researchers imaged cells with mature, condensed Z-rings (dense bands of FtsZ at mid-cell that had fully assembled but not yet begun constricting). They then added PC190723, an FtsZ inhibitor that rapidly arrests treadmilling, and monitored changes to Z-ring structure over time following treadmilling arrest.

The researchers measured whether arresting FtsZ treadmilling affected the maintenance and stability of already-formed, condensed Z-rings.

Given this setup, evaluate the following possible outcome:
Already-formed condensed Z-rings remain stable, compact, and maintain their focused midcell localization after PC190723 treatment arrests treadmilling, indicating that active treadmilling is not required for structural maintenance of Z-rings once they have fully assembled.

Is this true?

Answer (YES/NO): YES